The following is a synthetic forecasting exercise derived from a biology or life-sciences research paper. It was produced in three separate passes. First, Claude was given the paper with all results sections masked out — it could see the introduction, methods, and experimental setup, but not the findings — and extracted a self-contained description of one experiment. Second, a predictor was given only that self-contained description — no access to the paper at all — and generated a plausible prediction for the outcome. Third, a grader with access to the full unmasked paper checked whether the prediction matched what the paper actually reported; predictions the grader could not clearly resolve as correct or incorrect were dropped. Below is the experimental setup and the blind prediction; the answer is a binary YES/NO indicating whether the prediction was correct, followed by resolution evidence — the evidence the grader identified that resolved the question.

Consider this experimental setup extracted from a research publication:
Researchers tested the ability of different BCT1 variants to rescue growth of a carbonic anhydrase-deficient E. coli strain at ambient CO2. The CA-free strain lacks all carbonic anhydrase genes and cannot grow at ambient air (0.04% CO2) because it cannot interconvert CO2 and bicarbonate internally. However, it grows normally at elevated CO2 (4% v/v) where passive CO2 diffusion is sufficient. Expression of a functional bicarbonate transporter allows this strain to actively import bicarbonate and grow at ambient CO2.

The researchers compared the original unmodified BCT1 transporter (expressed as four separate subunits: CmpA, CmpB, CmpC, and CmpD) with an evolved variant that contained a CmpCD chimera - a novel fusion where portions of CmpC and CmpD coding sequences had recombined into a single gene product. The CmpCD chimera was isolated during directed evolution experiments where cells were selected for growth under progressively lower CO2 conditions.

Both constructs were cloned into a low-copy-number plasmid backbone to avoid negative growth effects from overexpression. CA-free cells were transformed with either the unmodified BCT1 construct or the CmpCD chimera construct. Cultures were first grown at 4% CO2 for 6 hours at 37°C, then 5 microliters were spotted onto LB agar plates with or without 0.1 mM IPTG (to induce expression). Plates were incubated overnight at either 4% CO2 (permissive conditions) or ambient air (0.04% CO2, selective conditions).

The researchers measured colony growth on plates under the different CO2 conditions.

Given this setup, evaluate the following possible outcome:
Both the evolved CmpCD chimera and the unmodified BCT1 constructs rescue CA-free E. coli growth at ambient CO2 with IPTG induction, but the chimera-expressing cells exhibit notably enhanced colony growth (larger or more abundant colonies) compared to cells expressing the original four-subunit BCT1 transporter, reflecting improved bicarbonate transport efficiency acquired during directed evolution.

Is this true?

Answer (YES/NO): NO